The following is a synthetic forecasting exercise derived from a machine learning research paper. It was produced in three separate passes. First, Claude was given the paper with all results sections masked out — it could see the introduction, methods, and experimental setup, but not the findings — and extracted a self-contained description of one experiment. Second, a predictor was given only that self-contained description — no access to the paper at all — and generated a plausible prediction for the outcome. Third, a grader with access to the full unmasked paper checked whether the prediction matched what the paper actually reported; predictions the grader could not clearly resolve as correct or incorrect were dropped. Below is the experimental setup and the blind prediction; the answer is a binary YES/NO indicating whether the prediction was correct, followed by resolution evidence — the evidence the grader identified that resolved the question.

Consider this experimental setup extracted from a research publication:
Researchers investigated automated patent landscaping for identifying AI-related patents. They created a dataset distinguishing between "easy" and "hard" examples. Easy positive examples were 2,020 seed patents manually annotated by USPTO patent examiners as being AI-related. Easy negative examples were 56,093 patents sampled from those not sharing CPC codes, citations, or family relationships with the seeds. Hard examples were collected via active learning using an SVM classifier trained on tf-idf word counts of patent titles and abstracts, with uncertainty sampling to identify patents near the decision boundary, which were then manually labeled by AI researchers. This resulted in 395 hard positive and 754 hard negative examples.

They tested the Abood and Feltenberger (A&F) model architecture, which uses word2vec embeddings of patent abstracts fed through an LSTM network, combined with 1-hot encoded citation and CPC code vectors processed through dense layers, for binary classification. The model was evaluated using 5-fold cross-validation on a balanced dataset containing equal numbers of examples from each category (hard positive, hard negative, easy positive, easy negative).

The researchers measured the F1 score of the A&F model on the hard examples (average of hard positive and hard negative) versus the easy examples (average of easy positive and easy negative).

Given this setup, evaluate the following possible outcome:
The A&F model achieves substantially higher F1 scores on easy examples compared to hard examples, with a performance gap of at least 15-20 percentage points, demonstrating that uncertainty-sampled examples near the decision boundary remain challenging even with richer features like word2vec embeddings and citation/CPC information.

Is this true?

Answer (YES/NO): YES